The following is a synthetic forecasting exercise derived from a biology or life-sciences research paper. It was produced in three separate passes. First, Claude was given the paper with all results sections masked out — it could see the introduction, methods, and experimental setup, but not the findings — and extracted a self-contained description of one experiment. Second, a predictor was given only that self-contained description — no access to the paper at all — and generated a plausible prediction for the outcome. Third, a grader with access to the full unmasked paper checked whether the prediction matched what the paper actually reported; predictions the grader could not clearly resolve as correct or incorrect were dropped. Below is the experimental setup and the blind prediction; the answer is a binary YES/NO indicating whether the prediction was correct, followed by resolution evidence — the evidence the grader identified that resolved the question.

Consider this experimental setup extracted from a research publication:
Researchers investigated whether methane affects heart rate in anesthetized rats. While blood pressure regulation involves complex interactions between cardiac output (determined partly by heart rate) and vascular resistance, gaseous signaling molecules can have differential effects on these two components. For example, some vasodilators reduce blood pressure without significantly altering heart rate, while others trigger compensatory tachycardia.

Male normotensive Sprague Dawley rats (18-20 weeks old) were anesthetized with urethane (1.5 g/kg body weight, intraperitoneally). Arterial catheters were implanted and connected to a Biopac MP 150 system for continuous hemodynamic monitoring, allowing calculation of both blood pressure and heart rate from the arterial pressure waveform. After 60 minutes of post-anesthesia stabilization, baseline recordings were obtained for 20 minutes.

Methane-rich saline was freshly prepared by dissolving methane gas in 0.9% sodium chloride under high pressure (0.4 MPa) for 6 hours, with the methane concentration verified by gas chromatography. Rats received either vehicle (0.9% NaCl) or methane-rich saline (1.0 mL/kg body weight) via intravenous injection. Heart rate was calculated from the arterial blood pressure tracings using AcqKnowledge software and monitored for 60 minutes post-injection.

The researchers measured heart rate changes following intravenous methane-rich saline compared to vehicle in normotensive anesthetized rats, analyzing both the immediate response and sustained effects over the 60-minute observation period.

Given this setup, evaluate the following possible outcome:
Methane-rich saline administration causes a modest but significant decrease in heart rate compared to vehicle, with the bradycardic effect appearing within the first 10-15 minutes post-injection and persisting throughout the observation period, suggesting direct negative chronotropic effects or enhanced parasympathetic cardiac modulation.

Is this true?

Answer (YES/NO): NO